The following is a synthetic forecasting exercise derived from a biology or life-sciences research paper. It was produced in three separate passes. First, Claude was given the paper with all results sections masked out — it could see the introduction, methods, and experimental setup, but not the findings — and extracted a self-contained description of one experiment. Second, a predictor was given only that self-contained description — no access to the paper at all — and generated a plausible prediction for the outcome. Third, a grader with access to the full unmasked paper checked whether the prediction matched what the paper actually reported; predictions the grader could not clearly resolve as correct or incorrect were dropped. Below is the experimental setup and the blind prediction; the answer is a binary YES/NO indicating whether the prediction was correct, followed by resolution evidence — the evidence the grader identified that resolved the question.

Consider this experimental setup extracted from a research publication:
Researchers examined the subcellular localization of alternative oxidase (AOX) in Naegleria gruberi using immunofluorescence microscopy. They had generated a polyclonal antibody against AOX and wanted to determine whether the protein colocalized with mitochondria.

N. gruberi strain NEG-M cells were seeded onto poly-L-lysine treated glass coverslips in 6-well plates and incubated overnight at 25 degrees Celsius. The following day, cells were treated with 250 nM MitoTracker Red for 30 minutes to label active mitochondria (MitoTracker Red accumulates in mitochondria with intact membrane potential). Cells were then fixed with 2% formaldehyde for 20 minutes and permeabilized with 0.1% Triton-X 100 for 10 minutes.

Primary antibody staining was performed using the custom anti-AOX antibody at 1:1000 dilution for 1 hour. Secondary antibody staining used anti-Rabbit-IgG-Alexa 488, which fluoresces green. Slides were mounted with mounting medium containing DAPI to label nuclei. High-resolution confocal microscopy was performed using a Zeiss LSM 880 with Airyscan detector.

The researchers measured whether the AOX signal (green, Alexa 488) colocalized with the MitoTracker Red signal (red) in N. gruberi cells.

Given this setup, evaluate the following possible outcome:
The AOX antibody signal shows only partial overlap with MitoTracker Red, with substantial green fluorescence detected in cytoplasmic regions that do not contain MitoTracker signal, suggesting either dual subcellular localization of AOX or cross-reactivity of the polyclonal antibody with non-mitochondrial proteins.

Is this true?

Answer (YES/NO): NO